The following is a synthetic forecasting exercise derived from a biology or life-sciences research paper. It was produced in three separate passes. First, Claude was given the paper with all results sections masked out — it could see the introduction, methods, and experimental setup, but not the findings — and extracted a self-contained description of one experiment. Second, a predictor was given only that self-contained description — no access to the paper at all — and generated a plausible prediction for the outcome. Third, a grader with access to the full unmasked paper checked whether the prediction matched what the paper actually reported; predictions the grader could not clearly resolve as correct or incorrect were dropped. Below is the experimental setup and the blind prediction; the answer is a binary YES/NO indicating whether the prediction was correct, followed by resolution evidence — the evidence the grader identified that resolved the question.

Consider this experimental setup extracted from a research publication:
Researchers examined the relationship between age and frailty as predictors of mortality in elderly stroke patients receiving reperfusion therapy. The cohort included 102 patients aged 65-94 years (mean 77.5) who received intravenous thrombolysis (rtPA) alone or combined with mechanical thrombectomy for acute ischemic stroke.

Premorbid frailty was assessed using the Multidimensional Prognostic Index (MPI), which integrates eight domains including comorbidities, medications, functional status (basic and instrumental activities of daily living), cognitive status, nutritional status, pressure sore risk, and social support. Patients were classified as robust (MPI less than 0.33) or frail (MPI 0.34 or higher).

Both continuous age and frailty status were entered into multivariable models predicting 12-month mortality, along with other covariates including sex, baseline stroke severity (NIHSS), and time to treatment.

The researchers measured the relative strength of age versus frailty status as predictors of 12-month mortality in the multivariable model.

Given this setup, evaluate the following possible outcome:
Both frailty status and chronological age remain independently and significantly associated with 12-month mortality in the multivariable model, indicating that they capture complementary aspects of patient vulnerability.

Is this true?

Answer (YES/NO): YES